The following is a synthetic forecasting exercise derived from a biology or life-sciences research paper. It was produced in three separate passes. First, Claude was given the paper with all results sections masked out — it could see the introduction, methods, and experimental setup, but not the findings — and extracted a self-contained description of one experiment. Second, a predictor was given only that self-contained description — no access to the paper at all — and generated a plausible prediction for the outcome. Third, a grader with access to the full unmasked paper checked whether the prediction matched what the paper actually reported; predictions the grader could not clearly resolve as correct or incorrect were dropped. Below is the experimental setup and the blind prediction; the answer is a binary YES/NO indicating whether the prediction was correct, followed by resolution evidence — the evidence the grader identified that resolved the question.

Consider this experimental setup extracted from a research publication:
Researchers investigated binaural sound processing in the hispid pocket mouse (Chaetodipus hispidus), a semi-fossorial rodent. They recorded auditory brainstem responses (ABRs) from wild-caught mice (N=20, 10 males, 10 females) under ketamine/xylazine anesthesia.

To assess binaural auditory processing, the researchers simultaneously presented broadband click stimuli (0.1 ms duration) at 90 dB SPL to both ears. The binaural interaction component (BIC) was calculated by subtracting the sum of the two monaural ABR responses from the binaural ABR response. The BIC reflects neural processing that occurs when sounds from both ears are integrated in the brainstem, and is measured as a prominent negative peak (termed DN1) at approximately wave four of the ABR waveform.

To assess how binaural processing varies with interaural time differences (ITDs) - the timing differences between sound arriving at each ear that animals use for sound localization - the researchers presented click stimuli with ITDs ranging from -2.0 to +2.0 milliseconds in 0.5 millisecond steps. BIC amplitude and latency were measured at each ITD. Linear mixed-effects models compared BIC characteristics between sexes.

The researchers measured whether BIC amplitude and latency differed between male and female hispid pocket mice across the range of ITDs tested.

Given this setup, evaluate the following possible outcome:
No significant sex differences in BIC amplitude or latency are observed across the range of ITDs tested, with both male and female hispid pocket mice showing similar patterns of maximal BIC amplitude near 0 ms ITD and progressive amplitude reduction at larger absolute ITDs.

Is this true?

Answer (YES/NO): YES